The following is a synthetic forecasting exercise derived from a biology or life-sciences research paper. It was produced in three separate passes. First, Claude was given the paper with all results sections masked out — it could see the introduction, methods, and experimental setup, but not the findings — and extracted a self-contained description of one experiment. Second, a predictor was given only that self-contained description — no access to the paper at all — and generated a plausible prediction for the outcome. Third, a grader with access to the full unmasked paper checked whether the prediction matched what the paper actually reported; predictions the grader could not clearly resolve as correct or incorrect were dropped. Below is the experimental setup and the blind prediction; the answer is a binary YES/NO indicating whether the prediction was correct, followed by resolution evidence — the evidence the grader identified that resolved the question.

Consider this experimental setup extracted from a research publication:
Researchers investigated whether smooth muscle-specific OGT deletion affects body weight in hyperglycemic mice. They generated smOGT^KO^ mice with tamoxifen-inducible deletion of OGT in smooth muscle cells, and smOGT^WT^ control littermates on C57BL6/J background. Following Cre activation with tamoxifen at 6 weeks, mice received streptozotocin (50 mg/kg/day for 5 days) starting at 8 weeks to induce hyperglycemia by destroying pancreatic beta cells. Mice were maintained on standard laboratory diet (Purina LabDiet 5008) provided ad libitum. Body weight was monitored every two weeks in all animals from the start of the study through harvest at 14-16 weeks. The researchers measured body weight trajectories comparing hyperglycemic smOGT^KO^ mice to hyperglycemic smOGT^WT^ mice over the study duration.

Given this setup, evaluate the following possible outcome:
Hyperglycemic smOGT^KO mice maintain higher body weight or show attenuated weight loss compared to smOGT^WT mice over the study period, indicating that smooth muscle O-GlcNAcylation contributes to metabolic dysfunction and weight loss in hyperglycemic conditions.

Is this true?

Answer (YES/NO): NO